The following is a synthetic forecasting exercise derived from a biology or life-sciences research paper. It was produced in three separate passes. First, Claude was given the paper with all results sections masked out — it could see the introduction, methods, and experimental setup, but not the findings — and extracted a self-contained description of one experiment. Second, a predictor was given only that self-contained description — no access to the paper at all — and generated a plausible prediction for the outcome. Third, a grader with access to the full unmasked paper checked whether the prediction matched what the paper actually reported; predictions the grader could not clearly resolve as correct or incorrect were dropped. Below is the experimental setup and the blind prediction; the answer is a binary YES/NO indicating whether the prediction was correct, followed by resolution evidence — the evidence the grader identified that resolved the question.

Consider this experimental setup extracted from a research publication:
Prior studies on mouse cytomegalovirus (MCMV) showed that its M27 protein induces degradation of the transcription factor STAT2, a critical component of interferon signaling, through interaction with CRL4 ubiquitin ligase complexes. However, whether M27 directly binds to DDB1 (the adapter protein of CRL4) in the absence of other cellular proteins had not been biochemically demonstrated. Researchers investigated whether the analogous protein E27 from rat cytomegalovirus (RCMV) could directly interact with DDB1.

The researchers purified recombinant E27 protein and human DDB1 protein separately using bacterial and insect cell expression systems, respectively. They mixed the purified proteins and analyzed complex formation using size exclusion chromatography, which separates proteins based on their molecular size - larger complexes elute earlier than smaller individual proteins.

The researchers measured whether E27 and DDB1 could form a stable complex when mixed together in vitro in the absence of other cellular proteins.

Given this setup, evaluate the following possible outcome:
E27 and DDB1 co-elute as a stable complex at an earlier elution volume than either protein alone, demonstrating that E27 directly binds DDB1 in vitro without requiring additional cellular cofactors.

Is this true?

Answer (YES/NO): YES